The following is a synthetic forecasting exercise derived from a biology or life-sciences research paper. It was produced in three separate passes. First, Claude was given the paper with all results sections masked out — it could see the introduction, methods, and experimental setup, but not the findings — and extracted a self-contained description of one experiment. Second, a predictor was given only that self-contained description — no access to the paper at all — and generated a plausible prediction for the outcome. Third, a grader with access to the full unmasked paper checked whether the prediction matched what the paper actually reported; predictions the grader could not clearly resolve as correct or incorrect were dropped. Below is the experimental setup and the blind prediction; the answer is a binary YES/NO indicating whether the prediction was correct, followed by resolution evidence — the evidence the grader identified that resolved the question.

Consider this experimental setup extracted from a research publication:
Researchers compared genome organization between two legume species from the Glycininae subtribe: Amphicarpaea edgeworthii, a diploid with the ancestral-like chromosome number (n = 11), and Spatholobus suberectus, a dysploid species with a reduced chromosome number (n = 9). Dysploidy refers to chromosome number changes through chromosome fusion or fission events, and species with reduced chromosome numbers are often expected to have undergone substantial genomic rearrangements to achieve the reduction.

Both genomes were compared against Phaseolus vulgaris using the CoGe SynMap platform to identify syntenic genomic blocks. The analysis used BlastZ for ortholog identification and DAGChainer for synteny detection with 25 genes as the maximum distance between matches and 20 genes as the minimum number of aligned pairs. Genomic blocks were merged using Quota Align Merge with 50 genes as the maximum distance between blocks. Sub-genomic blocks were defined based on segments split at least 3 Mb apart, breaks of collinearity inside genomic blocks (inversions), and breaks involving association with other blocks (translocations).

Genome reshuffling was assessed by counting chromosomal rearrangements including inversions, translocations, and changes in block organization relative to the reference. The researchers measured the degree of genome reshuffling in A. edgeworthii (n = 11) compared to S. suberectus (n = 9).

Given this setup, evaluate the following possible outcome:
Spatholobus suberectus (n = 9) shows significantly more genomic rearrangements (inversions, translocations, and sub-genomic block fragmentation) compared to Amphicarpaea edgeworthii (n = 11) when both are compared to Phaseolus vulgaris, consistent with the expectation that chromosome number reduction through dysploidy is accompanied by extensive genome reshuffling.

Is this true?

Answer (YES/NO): NO